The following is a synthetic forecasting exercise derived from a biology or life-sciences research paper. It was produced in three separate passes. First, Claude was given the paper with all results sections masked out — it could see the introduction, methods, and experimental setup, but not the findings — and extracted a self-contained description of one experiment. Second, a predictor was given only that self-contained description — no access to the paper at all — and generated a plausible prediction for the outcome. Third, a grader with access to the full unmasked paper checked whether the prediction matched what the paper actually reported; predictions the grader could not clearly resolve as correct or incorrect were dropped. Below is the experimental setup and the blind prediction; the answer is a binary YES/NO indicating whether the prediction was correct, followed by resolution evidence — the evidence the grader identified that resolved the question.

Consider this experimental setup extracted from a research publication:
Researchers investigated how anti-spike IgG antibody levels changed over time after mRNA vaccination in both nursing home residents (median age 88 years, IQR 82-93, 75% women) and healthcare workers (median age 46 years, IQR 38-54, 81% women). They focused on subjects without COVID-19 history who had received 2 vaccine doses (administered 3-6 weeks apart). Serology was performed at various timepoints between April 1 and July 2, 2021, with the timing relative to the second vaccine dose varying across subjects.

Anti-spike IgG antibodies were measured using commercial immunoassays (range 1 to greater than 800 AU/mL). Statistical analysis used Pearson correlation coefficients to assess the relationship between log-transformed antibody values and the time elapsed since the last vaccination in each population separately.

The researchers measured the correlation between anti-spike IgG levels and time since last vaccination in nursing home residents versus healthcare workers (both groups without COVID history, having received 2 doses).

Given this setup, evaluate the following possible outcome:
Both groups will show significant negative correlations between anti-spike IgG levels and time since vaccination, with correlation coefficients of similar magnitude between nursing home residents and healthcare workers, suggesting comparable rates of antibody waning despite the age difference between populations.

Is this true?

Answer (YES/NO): NO